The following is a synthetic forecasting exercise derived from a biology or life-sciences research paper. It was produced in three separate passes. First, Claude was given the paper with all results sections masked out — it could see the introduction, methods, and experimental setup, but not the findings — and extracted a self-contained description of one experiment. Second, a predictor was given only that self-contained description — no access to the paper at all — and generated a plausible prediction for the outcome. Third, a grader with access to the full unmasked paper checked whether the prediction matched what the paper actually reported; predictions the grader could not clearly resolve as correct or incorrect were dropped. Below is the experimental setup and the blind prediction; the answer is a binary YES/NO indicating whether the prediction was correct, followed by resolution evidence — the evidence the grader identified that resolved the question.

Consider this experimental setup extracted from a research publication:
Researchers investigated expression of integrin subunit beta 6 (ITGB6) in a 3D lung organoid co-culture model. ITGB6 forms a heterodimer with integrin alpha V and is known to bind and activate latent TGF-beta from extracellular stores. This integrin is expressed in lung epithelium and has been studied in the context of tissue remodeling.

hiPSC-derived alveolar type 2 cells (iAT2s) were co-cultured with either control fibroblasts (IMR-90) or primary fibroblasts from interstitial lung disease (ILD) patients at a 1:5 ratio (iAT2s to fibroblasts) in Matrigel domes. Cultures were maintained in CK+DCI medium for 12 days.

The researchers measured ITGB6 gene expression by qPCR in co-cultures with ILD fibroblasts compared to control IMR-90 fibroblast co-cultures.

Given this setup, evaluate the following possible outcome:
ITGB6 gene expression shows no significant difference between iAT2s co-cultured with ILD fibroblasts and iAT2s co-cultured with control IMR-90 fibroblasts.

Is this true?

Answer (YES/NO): NO